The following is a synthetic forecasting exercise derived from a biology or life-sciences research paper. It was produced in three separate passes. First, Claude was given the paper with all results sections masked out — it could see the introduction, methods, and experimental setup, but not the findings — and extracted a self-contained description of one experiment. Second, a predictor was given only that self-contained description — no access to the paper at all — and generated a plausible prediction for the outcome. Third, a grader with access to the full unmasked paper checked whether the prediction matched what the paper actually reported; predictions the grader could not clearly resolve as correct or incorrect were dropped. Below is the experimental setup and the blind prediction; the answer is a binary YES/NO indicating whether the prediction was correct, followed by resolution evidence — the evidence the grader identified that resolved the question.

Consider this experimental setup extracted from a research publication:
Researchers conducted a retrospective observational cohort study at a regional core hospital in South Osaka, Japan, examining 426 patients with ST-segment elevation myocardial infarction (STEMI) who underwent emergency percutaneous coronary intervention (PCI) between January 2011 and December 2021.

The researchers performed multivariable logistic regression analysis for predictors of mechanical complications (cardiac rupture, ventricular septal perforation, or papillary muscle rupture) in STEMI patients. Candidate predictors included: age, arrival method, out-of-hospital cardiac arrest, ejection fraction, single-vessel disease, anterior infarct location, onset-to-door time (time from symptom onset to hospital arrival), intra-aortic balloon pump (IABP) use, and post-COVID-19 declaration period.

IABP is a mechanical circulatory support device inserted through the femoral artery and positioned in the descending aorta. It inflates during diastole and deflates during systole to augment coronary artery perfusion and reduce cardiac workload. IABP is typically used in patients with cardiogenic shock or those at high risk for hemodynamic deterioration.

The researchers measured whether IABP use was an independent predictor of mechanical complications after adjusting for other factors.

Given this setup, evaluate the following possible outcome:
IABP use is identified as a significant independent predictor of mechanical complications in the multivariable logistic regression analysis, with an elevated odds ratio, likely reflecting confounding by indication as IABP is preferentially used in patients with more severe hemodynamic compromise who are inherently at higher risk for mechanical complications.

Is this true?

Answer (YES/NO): YES